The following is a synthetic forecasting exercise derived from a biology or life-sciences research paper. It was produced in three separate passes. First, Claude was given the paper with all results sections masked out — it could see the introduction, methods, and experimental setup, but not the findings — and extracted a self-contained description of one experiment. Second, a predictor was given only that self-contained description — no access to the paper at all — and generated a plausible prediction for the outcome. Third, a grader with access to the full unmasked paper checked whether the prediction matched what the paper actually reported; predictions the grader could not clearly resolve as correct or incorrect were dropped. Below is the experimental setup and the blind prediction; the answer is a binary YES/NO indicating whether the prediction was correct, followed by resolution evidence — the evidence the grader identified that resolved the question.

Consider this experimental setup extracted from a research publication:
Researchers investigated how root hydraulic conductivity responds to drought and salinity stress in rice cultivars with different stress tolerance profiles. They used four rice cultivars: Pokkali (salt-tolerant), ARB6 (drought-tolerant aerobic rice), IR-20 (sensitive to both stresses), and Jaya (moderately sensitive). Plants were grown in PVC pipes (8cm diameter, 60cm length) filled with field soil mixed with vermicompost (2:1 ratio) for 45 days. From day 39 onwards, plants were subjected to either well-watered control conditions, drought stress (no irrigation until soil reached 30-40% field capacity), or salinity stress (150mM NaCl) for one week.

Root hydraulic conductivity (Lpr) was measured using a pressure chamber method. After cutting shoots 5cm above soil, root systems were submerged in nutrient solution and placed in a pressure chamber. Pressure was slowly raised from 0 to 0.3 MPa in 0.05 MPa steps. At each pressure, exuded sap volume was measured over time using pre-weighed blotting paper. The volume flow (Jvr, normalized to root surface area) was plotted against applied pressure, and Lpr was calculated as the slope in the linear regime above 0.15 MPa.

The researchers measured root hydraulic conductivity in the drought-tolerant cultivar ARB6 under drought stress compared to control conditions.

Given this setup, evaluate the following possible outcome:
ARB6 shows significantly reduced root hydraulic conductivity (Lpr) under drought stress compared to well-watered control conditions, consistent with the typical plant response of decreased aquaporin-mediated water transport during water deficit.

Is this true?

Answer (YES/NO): NO